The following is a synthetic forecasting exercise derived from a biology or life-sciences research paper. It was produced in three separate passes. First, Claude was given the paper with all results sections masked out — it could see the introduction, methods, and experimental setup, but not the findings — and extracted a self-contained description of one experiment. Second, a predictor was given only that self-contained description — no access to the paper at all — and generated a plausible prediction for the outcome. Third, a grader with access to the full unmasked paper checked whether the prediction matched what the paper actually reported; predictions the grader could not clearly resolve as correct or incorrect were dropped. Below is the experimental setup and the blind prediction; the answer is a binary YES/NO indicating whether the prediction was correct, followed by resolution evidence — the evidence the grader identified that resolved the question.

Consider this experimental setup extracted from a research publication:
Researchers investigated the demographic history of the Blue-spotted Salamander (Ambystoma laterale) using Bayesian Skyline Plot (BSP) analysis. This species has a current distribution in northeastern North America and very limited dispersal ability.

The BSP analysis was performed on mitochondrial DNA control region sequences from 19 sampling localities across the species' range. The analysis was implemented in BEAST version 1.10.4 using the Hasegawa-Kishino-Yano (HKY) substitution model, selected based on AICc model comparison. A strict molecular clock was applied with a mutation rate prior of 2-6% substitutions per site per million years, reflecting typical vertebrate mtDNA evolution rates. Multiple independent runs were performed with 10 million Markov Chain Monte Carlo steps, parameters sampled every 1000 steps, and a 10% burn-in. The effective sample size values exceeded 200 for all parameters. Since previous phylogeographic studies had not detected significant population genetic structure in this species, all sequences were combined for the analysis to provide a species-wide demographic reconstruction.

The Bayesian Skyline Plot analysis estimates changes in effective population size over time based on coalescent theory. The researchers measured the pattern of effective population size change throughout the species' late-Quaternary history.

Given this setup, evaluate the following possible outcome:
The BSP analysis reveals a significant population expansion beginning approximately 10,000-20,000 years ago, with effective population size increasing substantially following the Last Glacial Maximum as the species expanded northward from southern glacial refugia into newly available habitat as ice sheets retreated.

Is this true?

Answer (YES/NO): NO